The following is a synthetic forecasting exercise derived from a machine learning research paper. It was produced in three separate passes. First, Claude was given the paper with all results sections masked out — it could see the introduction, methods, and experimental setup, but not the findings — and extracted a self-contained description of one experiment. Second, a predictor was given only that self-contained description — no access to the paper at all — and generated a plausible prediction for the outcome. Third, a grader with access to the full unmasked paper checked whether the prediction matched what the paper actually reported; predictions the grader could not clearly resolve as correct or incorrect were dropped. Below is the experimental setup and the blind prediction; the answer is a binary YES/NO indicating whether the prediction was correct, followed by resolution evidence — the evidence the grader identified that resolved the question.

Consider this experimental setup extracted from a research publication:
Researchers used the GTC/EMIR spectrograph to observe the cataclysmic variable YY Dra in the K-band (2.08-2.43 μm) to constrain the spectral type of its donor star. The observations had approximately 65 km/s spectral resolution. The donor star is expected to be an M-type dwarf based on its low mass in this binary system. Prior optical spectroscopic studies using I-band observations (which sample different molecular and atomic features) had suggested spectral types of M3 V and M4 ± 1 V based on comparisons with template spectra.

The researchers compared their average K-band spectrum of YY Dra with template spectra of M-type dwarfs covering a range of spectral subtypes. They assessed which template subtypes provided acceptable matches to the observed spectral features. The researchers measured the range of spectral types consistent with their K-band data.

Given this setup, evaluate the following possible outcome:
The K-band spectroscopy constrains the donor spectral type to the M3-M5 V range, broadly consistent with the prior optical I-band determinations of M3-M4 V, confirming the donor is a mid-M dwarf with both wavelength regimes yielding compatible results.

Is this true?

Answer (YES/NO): NO